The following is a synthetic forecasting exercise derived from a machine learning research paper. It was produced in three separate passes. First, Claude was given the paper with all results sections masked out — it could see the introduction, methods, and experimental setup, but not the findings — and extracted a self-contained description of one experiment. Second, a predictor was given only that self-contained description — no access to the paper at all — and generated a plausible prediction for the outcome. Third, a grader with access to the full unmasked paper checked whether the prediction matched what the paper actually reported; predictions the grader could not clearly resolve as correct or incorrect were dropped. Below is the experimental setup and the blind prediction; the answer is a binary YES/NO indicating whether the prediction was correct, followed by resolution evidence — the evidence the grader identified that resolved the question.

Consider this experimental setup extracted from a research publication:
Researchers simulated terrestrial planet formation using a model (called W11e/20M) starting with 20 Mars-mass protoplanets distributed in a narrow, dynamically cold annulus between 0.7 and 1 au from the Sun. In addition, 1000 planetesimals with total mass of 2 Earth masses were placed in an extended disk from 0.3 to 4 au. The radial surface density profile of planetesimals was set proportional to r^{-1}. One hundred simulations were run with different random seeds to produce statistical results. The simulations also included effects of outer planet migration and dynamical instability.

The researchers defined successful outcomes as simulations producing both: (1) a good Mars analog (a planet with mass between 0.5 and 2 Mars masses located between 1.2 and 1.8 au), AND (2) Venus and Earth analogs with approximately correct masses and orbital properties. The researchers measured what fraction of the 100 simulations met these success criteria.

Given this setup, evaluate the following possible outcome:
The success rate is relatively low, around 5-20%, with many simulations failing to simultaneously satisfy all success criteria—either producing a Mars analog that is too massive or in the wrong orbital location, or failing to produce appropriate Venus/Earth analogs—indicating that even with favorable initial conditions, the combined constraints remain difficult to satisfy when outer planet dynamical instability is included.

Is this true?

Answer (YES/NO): YES